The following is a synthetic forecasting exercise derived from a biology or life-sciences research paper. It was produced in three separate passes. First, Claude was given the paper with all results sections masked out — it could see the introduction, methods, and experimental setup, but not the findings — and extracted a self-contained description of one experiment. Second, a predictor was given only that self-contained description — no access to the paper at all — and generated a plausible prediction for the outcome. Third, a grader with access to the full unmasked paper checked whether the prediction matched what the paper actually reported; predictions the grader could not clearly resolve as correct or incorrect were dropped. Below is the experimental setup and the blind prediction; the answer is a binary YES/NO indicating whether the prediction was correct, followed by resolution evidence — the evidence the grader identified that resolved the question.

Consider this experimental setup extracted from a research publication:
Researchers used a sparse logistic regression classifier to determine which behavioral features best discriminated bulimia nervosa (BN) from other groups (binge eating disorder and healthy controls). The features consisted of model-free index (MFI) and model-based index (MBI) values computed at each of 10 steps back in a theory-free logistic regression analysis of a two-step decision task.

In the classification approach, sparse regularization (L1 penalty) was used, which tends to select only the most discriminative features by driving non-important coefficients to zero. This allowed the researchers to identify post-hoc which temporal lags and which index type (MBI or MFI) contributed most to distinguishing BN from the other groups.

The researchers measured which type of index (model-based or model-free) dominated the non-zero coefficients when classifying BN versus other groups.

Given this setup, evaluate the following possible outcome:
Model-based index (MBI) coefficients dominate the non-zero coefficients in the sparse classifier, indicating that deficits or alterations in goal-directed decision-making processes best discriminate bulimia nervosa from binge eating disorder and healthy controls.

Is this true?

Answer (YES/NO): NO